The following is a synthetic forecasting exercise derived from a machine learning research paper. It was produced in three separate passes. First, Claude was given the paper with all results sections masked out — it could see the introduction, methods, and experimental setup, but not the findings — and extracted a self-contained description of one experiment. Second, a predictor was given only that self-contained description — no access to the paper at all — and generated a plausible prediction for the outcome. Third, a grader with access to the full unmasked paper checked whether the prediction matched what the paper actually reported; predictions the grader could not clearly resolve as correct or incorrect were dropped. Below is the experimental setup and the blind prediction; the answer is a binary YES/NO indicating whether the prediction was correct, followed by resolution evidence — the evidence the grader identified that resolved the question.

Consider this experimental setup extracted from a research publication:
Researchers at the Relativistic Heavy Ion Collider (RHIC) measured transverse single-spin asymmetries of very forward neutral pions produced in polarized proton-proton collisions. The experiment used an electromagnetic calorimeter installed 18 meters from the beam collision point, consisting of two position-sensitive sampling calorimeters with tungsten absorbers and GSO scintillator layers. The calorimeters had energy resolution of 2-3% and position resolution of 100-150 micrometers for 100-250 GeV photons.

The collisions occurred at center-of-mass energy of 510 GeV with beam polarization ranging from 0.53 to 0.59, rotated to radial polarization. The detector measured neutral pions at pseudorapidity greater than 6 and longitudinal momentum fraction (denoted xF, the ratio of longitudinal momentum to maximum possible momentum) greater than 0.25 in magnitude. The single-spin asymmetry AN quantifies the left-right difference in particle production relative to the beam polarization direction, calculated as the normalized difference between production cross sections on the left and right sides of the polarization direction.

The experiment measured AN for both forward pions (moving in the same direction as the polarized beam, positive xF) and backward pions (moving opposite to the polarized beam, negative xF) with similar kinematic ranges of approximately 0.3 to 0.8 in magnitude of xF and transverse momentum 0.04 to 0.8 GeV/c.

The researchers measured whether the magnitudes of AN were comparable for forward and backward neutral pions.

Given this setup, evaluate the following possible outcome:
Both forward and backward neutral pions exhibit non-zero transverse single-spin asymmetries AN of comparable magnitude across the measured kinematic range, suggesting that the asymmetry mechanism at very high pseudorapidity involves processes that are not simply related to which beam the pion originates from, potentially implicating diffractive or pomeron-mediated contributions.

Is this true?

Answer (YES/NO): NO